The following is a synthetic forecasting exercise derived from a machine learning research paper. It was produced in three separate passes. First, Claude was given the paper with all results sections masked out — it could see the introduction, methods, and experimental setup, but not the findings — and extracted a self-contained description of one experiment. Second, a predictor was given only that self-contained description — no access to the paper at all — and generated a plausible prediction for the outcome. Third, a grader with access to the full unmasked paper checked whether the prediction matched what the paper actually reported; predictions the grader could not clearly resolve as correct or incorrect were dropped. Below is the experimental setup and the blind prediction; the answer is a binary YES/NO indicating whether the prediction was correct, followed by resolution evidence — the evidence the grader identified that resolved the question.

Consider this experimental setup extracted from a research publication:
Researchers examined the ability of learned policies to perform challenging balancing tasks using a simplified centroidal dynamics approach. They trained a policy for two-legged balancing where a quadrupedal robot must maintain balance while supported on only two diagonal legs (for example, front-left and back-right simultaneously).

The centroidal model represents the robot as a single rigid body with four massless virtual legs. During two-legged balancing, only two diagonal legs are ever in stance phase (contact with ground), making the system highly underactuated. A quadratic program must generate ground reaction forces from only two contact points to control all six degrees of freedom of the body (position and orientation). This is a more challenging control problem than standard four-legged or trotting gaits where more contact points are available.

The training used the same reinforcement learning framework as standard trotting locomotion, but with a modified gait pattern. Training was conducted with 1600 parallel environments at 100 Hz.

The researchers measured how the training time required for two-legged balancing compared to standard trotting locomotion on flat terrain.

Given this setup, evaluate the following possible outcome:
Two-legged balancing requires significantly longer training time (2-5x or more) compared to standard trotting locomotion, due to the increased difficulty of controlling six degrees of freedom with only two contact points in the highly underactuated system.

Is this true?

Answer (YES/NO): NO